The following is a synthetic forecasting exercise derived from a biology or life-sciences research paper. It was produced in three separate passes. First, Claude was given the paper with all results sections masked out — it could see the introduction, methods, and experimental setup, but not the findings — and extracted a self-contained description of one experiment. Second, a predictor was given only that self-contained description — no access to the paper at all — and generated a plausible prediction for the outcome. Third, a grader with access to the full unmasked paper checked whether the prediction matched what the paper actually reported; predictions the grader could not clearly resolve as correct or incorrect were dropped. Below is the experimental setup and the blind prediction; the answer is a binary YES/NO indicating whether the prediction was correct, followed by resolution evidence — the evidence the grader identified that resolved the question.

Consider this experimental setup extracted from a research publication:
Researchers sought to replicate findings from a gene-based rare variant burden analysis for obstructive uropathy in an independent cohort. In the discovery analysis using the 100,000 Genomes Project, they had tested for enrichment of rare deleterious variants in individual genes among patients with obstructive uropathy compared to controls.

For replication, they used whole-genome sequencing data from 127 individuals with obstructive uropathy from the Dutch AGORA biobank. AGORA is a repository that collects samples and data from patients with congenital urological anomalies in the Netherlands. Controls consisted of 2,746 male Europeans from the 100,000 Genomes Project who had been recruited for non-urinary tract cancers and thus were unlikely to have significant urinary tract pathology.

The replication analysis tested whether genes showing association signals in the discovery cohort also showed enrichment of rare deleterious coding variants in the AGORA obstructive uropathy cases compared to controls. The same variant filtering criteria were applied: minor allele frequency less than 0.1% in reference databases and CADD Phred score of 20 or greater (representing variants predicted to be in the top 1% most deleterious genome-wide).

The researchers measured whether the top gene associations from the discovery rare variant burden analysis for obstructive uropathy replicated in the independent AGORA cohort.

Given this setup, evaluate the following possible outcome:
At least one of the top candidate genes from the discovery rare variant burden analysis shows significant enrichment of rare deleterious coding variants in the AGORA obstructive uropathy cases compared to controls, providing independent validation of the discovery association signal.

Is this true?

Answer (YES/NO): NO